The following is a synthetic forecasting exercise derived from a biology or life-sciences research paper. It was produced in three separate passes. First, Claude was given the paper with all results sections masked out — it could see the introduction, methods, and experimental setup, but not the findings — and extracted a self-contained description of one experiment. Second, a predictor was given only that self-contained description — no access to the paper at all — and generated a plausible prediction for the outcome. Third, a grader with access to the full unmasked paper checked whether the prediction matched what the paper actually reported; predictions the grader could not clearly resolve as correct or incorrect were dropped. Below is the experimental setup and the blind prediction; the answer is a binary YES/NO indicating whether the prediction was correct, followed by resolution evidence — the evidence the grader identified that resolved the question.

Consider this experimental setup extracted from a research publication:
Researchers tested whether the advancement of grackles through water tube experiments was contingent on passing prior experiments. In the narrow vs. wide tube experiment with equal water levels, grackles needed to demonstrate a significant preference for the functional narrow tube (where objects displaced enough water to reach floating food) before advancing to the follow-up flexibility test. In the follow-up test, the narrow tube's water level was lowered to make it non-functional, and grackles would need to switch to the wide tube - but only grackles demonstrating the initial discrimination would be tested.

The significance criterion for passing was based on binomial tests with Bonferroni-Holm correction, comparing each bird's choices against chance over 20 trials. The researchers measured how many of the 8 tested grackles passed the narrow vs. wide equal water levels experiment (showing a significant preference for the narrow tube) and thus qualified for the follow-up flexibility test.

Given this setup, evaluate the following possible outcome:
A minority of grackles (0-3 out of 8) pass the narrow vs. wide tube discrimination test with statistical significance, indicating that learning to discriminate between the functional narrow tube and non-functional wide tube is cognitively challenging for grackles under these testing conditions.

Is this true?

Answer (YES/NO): YES